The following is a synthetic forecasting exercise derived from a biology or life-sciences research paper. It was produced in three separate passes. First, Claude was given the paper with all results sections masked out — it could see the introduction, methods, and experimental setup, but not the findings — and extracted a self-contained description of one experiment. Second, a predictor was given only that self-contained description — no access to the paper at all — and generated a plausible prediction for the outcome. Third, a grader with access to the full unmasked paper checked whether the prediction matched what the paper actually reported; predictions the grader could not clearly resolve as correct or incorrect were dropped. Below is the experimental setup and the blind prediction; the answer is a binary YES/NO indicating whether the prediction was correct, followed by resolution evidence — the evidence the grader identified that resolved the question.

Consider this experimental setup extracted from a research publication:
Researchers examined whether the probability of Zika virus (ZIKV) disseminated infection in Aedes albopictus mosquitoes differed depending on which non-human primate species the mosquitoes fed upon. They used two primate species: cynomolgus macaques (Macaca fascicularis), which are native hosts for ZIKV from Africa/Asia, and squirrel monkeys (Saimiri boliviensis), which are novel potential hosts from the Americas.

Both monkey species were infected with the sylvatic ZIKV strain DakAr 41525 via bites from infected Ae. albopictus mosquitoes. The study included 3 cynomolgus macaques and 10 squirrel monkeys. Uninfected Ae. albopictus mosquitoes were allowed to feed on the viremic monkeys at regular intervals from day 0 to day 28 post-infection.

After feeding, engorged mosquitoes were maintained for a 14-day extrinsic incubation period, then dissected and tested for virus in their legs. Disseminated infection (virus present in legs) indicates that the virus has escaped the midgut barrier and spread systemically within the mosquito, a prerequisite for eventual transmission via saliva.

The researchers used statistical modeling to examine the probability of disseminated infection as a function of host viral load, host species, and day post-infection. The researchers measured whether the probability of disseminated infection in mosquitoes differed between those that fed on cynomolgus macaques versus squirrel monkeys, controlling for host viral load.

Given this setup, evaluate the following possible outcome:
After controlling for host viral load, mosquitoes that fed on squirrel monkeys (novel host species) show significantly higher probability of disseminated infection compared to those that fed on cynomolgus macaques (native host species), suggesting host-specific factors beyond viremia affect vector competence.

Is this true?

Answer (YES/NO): YES